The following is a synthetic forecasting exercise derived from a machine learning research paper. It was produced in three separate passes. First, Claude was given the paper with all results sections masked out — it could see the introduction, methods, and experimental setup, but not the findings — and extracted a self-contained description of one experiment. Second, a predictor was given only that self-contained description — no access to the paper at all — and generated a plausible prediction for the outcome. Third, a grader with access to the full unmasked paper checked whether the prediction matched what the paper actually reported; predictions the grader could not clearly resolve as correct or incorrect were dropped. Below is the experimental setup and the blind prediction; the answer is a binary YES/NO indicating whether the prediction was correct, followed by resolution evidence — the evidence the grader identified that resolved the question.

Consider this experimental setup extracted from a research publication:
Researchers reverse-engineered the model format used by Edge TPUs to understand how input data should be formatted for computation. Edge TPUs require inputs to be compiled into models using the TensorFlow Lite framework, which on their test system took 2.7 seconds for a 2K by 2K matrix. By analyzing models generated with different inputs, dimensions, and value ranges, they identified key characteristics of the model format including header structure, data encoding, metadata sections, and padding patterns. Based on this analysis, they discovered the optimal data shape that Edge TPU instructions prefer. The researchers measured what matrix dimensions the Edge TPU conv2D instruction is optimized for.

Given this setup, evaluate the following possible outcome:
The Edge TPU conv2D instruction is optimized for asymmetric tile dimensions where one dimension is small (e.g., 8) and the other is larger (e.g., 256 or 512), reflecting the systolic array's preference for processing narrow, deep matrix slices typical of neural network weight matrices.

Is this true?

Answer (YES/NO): NO